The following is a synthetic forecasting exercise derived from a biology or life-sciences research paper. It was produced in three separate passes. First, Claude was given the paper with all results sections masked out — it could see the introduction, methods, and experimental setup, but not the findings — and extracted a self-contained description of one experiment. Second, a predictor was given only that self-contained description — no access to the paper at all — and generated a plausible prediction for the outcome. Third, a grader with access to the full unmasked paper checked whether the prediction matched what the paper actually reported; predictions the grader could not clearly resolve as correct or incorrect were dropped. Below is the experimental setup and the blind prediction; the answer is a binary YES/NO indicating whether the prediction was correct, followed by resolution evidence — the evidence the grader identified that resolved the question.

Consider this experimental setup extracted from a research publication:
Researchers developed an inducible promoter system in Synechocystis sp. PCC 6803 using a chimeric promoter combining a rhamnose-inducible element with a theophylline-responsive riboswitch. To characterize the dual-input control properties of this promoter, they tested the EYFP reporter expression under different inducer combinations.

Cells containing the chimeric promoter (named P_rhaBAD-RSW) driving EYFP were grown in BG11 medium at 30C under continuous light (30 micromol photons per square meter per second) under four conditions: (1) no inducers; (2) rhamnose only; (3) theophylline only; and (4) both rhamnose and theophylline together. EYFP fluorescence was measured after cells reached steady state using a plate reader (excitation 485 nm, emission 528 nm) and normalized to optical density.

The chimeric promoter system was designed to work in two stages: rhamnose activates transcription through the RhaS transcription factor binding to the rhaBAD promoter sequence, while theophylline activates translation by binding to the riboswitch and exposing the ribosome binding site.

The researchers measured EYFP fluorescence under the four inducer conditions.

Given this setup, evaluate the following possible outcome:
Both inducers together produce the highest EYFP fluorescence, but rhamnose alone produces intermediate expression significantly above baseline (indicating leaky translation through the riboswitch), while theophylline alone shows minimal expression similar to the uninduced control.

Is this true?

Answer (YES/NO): NO